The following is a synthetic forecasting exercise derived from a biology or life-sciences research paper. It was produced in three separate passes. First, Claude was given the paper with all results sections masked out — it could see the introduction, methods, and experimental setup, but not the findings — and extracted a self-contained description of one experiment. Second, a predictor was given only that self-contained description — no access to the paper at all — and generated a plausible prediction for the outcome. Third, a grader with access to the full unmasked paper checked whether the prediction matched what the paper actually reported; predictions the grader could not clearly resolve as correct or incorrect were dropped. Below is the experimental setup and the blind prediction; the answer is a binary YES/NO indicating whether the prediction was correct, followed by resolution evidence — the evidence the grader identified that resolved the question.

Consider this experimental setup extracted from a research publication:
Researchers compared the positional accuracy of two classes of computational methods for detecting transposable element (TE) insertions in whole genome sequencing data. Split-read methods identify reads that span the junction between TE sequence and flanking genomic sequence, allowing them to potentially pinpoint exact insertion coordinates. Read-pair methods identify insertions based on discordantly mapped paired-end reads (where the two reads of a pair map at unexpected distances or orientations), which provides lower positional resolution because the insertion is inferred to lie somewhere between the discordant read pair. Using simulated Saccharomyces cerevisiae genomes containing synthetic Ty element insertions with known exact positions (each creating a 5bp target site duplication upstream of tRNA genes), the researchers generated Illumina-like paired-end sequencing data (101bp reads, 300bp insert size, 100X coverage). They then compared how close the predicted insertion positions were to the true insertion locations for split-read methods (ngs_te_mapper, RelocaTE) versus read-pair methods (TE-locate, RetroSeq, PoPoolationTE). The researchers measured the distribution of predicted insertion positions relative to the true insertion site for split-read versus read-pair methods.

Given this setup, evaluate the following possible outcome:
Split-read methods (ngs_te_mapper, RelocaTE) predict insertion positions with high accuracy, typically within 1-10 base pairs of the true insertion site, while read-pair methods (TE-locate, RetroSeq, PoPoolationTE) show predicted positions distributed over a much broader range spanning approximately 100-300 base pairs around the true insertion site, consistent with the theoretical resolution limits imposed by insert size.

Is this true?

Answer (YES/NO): NO